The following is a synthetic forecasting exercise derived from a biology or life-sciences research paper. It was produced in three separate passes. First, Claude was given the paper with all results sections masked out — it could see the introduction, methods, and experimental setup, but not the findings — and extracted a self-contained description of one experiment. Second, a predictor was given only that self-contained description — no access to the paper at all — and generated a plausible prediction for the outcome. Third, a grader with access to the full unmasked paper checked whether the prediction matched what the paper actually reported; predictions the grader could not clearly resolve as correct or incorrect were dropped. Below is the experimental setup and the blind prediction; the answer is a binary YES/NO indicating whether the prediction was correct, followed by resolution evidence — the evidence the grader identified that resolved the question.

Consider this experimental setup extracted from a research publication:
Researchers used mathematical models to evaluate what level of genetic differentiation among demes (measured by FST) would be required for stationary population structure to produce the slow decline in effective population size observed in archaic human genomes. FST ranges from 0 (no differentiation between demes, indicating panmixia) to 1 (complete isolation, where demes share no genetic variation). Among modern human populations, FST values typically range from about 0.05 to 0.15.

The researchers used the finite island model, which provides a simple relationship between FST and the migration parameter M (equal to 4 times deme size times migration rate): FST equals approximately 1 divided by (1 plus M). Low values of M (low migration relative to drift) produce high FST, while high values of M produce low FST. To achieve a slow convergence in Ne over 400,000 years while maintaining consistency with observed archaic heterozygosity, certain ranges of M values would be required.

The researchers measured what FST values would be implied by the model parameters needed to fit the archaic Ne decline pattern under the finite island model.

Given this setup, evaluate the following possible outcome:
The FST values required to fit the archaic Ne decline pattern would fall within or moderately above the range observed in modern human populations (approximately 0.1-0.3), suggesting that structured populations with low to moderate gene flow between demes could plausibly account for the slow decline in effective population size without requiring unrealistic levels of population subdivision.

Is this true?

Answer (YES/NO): NO